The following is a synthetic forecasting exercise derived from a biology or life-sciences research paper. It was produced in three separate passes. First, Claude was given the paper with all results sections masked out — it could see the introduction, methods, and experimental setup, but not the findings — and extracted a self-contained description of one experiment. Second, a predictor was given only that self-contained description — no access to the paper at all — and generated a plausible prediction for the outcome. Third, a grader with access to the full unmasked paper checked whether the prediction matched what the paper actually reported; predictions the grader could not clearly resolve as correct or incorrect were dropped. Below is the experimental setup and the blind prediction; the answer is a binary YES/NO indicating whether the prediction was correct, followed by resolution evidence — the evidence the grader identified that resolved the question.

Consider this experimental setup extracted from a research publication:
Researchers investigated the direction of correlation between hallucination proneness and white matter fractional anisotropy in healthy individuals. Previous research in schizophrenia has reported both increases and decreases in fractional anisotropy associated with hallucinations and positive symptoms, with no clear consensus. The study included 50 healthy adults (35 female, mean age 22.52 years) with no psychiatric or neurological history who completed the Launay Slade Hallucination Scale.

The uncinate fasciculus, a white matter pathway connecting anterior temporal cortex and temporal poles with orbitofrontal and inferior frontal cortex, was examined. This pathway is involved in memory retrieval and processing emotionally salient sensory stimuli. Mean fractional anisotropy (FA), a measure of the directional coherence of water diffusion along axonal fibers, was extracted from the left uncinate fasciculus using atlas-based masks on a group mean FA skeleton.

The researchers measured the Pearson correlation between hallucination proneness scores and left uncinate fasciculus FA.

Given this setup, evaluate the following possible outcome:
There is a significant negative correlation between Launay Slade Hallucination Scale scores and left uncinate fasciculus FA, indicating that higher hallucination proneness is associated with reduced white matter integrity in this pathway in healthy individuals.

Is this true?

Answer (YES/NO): NO